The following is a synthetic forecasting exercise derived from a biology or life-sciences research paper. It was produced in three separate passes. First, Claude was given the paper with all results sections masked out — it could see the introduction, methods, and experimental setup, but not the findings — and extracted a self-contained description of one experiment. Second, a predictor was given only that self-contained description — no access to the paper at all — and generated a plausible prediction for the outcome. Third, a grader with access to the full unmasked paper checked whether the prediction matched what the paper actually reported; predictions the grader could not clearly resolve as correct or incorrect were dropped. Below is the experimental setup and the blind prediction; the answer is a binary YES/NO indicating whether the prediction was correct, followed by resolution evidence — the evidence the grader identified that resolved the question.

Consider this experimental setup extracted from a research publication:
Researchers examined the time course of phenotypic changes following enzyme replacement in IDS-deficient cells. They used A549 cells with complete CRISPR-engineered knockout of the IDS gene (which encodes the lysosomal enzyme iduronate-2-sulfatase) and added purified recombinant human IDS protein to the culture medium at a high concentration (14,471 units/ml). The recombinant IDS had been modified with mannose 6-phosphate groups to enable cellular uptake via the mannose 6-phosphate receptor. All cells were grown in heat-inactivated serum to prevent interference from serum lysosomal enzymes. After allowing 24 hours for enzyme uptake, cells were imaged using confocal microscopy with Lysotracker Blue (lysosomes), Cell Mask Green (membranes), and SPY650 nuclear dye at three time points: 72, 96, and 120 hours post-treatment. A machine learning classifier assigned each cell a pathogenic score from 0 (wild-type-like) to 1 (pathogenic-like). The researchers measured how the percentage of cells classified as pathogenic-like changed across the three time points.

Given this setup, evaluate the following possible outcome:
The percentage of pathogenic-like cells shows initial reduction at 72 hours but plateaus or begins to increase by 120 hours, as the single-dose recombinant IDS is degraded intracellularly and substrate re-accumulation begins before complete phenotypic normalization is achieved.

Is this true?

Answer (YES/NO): NO